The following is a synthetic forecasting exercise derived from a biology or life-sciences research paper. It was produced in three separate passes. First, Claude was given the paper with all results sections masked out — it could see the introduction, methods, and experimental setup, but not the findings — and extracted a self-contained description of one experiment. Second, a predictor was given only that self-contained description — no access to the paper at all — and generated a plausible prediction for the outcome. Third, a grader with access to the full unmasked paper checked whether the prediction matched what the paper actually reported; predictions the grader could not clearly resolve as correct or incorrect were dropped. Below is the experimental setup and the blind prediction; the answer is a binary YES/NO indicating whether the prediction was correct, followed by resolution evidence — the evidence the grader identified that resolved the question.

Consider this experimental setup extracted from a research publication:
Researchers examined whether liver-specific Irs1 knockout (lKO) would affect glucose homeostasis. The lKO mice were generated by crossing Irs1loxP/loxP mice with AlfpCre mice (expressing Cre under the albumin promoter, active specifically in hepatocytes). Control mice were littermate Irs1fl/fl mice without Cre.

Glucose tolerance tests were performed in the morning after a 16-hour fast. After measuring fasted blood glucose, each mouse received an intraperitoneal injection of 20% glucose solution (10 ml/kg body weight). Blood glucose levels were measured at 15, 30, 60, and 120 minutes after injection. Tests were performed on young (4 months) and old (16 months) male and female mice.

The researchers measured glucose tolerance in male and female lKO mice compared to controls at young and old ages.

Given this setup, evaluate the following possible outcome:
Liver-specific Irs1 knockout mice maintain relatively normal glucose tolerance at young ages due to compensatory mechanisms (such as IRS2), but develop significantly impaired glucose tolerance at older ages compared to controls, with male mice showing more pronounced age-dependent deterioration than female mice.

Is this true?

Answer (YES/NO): NO